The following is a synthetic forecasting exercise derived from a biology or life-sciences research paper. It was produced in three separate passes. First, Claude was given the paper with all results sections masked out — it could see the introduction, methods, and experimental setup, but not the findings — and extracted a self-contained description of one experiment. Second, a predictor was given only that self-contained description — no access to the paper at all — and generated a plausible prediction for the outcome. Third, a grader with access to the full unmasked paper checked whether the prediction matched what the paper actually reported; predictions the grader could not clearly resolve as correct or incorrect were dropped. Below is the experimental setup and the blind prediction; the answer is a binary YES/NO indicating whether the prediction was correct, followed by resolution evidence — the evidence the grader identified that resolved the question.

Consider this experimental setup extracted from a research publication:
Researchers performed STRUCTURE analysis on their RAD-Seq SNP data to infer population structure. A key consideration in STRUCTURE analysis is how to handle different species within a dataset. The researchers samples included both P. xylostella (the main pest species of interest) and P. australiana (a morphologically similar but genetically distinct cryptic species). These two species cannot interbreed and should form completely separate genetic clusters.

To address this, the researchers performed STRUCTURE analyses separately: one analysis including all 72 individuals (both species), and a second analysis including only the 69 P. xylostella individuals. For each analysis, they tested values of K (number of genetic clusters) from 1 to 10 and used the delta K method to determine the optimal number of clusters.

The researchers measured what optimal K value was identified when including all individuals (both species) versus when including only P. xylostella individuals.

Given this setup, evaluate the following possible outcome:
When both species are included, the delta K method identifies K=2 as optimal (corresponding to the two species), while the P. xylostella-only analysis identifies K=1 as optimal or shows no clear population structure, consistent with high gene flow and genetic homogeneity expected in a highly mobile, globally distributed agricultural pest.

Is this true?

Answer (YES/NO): NO